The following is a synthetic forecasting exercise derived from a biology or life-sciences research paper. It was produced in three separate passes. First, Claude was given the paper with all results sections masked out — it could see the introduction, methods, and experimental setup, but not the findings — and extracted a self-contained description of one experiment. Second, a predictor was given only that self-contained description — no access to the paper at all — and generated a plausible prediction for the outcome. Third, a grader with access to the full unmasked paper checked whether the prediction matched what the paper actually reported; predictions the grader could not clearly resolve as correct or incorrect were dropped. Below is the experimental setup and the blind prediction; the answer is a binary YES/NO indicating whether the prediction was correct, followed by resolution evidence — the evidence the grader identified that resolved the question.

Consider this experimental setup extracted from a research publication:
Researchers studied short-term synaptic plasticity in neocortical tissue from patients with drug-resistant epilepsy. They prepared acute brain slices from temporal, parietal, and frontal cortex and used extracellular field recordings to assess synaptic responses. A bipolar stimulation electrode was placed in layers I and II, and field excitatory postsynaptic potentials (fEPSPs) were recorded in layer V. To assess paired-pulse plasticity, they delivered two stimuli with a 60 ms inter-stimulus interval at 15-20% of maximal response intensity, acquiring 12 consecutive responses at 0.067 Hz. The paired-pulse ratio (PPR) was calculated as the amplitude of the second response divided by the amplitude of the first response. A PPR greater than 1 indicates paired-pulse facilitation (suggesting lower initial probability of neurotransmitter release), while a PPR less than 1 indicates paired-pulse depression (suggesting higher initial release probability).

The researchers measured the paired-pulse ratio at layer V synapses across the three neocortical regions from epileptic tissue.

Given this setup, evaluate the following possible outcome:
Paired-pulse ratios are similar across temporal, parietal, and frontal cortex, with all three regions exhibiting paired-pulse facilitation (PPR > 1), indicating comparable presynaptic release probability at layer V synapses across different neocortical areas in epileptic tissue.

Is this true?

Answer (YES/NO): YES